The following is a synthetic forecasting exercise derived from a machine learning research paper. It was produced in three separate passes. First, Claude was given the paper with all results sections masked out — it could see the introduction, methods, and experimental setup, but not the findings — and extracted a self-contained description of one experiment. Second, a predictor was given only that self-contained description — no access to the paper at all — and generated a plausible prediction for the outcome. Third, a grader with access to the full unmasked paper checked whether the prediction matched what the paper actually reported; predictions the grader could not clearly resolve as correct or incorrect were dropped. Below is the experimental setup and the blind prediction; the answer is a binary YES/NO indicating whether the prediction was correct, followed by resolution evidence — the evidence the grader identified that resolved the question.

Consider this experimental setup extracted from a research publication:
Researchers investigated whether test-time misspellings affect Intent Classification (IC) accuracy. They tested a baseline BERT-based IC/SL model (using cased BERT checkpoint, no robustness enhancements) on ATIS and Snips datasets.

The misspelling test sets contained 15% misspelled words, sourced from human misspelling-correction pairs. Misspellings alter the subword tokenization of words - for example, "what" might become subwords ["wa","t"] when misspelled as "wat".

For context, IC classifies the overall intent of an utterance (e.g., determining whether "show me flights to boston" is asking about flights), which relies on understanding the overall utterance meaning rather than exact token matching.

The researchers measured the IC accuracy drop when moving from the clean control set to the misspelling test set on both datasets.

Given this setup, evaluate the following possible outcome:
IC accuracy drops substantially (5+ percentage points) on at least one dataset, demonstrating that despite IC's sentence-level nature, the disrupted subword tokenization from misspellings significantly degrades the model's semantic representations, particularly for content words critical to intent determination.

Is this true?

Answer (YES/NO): NO